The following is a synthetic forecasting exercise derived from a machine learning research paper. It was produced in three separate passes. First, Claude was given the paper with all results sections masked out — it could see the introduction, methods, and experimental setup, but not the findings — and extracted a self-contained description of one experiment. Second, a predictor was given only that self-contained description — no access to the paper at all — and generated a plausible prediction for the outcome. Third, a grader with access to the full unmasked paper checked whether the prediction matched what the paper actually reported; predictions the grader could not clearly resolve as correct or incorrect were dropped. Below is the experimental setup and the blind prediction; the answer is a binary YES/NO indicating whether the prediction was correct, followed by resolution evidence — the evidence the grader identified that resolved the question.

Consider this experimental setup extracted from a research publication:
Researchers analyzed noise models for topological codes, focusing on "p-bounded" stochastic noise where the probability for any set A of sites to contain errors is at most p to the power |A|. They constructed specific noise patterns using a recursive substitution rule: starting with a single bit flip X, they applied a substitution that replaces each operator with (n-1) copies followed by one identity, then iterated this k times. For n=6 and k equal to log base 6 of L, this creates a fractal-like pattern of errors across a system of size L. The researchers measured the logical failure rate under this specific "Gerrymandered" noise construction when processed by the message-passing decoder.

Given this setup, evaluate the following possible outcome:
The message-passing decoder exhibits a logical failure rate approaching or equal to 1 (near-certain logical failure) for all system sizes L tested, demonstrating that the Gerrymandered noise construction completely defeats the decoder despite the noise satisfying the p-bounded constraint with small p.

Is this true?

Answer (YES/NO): NO